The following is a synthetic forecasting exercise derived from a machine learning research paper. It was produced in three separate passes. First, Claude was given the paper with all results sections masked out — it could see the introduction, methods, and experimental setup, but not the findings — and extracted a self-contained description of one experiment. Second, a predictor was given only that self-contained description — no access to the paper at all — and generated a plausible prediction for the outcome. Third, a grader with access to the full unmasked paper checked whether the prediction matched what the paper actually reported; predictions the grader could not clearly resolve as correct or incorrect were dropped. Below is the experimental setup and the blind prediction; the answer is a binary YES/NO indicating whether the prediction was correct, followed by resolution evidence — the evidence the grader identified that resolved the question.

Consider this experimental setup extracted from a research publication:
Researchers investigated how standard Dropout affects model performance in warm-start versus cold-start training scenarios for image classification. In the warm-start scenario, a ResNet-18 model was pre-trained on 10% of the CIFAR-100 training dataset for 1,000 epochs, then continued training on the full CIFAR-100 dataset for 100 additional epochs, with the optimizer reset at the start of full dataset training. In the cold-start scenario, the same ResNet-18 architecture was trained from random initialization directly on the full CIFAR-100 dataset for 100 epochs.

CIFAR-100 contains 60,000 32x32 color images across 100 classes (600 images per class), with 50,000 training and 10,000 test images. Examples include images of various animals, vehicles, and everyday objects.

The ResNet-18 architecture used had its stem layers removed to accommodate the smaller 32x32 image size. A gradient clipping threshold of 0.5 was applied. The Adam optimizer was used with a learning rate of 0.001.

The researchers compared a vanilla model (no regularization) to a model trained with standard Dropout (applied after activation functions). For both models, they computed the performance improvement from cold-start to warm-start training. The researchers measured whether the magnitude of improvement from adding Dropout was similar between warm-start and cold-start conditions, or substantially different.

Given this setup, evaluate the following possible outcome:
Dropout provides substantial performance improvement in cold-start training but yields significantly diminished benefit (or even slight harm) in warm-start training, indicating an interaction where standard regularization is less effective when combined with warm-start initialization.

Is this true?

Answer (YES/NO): NO